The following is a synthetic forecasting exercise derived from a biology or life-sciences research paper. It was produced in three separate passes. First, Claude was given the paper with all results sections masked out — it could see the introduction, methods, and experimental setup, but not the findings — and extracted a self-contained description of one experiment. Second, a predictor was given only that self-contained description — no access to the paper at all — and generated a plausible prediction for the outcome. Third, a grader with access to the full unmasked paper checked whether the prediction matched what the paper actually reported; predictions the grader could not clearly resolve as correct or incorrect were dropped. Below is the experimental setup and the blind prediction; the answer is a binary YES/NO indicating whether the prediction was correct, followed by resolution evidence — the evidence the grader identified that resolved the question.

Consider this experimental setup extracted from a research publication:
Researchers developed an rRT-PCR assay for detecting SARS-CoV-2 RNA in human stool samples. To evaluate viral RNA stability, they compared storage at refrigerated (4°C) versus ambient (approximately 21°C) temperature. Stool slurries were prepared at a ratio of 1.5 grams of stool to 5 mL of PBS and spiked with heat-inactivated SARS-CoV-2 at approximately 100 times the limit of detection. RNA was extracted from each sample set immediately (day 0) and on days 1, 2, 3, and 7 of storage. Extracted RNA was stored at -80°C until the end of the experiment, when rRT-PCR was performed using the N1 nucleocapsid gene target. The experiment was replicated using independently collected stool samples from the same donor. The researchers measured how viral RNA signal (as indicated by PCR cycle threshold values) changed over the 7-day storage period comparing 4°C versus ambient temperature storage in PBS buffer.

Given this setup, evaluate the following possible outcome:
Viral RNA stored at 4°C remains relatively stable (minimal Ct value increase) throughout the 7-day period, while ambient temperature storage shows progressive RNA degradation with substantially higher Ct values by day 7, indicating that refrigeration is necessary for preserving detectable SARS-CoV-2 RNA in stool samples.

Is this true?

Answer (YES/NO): NO